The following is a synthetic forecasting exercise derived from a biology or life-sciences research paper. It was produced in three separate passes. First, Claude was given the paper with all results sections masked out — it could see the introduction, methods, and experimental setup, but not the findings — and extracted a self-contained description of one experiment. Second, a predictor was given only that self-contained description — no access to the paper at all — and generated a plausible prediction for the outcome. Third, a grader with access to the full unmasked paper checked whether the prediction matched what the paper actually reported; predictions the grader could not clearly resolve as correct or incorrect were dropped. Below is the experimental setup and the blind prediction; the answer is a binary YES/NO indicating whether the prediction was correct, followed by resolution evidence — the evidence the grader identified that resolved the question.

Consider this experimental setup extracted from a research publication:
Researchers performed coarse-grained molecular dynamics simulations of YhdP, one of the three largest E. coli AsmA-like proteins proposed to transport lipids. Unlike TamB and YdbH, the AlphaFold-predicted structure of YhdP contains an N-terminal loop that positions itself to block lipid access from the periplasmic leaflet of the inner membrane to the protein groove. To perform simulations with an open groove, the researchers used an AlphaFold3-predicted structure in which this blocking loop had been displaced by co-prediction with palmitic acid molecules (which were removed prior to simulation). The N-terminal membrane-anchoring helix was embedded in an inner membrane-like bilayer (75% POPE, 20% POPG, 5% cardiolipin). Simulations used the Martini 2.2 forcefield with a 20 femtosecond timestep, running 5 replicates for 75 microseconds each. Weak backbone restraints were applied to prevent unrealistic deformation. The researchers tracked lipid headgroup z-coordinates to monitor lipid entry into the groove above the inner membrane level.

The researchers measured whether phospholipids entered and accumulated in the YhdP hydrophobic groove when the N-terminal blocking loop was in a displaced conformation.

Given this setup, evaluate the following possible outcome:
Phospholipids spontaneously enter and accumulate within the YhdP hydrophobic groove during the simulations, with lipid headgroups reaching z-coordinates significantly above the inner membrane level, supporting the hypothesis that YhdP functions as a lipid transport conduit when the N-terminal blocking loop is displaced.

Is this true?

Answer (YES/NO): YES